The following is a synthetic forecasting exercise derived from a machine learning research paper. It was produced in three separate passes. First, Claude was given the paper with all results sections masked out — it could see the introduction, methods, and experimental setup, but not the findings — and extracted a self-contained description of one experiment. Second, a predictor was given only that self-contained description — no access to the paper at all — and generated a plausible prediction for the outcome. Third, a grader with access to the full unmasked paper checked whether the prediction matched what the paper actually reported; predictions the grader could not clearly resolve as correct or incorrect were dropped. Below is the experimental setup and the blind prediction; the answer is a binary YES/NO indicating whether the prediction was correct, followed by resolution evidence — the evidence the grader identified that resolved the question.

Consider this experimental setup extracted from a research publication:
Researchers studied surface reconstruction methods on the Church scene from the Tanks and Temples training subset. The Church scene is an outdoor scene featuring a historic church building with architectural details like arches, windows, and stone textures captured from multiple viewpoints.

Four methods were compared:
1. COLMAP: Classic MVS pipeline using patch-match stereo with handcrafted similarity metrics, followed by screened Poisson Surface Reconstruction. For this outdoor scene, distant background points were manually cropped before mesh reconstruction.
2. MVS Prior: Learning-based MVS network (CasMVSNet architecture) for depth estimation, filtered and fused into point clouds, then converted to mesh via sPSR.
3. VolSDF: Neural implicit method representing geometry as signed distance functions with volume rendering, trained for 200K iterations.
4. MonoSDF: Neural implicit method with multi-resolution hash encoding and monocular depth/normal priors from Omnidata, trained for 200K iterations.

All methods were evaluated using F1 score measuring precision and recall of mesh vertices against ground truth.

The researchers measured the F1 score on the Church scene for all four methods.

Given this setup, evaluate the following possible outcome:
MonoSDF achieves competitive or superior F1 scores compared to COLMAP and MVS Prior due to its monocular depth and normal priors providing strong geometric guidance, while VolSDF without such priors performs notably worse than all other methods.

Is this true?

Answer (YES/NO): NO